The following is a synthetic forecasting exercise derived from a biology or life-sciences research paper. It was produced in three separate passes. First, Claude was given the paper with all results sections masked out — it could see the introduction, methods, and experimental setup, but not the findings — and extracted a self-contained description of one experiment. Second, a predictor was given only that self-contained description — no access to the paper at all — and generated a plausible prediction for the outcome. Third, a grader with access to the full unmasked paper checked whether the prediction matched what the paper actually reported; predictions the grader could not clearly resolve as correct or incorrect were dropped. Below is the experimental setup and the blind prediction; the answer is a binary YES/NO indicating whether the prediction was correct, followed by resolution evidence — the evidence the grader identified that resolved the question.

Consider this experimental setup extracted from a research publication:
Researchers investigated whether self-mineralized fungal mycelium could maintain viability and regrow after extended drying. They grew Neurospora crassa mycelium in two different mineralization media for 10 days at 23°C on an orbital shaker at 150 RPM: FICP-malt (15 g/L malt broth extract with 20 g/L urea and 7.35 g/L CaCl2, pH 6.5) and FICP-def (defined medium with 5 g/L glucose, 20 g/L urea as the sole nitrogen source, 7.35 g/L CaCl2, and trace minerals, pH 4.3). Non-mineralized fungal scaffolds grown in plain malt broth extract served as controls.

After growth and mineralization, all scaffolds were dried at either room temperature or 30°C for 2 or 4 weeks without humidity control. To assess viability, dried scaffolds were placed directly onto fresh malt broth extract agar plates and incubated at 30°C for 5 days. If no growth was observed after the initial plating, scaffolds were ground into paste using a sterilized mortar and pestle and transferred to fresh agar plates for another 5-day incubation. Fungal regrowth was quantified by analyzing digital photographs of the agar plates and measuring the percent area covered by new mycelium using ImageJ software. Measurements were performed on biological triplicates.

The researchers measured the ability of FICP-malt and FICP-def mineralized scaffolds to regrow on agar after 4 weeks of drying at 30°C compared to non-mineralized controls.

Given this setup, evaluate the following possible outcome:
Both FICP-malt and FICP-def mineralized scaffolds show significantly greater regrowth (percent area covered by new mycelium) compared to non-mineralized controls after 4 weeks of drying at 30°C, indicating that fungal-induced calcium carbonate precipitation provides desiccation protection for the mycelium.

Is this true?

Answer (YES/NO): NO